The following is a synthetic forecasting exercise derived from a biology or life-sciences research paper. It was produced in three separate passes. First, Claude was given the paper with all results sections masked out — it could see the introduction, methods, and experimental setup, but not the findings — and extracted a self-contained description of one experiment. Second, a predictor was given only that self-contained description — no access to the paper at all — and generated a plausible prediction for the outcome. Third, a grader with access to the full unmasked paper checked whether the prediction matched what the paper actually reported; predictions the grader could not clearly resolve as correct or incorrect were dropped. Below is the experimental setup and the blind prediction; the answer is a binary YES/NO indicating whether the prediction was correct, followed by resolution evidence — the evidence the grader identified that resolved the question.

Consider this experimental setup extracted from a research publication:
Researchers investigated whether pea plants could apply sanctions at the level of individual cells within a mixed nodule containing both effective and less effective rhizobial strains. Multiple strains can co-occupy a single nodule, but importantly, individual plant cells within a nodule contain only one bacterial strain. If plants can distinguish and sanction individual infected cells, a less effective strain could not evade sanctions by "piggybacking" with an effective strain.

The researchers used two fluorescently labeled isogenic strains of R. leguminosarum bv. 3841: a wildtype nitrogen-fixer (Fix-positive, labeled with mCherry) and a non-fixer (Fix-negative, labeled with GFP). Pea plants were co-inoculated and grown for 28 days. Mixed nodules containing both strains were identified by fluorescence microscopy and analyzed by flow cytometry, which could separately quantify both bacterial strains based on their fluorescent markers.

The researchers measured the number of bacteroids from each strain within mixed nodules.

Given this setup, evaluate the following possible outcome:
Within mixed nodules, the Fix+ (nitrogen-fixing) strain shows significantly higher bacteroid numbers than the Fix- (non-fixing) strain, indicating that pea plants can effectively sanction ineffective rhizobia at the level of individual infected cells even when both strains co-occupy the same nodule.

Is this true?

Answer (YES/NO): NO